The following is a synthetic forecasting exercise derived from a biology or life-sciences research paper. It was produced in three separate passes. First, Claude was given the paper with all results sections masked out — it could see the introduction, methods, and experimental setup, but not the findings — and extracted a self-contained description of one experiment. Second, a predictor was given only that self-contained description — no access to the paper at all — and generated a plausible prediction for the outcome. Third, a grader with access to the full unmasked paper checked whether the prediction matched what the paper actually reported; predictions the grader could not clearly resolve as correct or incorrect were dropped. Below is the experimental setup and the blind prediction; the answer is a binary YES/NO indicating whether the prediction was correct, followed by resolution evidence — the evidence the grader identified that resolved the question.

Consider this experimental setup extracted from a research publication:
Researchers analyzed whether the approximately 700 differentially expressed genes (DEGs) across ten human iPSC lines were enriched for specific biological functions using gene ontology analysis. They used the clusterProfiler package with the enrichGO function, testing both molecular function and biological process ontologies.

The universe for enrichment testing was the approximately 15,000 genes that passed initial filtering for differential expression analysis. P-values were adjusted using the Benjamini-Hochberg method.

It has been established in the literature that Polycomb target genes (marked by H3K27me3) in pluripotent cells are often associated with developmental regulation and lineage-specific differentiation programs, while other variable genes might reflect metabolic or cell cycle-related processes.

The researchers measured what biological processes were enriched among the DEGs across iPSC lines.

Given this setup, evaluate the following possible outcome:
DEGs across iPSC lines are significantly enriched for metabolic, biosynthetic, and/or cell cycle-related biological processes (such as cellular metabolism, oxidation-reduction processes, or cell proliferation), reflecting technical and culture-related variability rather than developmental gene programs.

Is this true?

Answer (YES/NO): NO